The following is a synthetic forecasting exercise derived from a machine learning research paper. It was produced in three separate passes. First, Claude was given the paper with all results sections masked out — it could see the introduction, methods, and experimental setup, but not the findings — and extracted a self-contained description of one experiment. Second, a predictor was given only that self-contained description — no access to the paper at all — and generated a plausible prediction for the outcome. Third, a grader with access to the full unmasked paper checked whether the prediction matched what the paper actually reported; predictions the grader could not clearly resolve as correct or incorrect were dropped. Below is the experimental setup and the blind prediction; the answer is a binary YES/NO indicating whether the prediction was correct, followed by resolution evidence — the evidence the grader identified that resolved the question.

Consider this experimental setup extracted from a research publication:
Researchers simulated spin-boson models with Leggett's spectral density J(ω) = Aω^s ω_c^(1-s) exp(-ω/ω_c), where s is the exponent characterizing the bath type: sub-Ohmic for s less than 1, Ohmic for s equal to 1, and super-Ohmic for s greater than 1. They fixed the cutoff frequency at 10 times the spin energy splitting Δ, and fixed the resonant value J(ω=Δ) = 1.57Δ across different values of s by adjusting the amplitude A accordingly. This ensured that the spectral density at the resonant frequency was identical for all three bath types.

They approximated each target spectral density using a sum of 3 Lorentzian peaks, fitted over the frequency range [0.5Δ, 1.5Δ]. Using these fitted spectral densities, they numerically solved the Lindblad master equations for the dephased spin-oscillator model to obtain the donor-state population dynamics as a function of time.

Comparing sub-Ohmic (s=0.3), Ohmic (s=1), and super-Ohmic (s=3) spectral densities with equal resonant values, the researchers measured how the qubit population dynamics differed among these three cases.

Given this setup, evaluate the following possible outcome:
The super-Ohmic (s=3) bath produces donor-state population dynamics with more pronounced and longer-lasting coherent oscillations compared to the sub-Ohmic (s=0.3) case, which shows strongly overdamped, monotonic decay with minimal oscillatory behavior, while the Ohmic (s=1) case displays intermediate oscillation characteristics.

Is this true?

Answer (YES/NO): NO